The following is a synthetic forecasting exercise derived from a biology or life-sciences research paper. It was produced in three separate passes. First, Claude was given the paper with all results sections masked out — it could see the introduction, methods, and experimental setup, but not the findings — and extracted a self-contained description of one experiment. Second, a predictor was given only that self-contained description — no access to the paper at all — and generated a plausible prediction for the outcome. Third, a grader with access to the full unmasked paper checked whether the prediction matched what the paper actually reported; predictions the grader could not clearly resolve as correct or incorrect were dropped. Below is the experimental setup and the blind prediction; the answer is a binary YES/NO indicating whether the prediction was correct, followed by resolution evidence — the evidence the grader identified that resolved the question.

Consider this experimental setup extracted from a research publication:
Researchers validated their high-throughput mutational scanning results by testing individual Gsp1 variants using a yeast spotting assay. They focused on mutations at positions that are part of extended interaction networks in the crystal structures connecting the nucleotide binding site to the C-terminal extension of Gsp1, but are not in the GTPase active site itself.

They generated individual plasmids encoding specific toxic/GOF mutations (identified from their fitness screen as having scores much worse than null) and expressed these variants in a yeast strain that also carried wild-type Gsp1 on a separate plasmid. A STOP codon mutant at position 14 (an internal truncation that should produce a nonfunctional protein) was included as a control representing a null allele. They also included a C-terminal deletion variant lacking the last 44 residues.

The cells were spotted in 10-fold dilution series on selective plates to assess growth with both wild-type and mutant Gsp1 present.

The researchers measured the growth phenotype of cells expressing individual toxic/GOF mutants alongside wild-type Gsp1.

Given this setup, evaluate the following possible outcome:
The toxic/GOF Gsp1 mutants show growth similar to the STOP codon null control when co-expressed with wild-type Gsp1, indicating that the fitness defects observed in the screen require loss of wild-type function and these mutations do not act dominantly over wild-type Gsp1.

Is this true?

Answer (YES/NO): NO